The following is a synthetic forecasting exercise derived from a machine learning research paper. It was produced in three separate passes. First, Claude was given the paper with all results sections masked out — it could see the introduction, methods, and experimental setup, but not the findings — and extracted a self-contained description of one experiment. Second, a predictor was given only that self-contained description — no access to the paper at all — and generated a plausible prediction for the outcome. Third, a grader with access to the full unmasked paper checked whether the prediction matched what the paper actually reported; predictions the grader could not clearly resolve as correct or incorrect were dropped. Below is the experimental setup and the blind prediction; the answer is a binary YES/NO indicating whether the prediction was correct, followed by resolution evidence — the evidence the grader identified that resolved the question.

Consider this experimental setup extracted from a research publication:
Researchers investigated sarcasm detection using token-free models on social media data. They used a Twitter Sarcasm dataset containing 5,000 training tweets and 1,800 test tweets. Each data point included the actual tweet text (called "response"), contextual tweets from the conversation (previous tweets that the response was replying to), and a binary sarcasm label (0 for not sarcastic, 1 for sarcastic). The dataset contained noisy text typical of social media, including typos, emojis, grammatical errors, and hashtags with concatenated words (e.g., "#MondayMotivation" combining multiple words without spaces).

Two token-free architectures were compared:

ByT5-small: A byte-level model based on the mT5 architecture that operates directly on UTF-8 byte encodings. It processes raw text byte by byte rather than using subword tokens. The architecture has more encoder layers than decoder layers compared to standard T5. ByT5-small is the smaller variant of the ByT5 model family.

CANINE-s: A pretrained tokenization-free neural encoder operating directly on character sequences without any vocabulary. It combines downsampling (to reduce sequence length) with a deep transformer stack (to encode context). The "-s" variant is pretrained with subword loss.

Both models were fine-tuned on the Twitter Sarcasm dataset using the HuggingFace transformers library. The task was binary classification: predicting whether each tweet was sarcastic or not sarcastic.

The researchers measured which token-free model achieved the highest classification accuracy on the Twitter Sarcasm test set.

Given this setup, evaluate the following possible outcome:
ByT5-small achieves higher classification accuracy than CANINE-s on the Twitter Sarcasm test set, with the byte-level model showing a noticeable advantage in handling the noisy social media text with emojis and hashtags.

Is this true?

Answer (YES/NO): NO